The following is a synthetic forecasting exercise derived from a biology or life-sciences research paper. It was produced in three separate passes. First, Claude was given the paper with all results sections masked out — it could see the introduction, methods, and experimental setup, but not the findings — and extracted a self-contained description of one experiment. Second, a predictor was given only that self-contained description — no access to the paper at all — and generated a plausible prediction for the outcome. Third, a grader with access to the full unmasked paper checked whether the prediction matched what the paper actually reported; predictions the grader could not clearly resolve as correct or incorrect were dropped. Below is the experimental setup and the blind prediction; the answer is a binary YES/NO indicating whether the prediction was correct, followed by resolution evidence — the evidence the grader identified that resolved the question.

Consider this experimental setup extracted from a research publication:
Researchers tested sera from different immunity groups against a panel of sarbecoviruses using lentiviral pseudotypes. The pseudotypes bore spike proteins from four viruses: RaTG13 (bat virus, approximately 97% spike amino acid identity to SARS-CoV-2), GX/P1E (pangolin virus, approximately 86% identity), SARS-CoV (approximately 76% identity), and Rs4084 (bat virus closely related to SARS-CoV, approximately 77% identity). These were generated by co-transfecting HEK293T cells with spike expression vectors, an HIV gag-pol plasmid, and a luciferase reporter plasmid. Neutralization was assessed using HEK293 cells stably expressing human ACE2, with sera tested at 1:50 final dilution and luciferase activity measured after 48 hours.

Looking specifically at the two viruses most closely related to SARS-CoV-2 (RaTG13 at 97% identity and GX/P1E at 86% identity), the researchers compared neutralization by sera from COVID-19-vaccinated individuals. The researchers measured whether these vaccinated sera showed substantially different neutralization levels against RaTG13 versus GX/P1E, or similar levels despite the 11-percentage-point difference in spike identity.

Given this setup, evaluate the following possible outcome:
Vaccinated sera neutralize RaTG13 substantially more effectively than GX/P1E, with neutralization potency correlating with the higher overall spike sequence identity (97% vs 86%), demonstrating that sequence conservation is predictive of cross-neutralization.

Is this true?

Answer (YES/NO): YES